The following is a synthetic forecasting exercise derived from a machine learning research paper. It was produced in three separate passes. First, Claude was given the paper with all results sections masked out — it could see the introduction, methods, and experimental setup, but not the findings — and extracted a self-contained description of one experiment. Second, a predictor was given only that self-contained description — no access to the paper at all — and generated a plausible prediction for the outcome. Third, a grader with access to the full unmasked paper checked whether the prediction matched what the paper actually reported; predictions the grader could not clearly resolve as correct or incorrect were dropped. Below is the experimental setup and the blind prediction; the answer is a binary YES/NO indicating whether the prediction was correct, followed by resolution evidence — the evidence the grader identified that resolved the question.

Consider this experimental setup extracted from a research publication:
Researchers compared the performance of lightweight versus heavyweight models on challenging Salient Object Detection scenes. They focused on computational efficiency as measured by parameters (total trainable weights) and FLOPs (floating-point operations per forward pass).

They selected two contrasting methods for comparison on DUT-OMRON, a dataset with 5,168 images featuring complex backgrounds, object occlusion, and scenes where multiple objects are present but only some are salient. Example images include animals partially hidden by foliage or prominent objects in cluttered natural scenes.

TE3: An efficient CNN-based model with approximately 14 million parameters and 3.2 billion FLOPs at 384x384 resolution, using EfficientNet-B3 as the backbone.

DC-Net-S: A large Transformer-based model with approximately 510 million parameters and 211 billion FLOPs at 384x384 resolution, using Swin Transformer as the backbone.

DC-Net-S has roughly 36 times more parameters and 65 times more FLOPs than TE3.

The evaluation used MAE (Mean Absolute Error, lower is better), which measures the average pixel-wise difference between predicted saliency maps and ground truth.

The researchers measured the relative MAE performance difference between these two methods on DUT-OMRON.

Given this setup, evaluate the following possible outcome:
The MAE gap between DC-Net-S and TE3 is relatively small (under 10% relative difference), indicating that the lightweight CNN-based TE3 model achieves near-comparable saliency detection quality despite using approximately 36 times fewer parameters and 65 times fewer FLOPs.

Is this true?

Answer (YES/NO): NO